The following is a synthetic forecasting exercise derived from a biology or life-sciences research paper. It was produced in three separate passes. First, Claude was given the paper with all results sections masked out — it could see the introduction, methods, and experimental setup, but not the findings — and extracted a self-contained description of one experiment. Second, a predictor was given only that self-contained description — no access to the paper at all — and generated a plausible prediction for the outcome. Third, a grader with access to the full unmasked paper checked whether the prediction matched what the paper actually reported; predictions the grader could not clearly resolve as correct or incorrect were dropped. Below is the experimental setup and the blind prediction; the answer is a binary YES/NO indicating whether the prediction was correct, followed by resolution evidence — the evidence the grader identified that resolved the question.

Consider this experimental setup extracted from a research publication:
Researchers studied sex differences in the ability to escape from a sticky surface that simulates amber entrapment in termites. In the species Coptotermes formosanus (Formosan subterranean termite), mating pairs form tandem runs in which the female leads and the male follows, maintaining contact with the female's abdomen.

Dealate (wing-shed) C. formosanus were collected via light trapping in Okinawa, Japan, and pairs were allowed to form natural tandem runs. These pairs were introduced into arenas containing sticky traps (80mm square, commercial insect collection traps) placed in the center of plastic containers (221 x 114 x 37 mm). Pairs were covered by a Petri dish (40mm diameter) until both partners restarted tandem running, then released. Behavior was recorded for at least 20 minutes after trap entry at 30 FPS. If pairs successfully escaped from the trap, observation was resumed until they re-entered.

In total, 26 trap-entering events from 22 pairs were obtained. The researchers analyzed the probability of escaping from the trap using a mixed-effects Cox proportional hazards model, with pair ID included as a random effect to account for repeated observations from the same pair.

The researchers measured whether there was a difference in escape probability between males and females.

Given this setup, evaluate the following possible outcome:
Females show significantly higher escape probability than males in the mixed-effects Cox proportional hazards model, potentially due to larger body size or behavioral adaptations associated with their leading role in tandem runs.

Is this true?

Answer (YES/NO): NO